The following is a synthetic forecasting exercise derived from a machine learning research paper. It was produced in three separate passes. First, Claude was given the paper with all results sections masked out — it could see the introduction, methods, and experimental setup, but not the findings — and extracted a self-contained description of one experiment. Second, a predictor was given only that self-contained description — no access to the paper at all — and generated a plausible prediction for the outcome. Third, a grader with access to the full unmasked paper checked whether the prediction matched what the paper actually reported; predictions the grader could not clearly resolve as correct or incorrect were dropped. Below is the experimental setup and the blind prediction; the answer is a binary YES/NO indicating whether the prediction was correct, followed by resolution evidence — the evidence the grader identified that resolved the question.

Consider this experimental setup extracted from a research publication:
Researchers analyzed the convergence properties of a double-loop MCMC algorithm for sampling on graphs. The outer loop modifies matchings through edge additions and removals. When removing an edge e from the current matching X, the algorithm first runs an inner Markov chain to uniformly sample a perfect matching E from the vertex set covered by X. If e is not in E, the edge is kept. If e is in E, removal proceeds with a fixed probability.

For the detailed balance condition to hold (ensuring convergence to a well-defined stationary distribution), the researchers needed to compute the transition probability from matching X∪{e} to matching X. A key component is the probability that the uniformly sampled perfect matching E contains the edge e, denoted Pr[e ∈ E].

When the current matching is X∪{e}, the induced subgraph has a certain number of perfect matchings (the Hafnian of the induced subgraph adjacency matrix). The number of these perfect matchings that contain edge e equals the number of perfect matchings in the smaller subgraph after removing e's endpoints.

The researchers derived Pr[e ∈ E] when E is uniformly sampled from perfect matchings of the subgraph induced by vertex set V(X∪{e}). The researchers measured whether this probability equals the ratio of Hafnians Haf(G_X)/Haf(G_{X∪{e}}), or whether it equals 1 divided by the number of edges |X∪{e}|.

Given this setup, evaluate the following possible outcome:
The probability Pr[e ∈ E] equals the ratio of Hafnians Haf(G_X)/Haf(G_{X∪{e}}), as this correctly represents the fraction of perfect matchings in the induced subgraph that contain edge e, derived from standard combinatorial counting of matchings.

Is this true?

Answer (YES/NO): YES